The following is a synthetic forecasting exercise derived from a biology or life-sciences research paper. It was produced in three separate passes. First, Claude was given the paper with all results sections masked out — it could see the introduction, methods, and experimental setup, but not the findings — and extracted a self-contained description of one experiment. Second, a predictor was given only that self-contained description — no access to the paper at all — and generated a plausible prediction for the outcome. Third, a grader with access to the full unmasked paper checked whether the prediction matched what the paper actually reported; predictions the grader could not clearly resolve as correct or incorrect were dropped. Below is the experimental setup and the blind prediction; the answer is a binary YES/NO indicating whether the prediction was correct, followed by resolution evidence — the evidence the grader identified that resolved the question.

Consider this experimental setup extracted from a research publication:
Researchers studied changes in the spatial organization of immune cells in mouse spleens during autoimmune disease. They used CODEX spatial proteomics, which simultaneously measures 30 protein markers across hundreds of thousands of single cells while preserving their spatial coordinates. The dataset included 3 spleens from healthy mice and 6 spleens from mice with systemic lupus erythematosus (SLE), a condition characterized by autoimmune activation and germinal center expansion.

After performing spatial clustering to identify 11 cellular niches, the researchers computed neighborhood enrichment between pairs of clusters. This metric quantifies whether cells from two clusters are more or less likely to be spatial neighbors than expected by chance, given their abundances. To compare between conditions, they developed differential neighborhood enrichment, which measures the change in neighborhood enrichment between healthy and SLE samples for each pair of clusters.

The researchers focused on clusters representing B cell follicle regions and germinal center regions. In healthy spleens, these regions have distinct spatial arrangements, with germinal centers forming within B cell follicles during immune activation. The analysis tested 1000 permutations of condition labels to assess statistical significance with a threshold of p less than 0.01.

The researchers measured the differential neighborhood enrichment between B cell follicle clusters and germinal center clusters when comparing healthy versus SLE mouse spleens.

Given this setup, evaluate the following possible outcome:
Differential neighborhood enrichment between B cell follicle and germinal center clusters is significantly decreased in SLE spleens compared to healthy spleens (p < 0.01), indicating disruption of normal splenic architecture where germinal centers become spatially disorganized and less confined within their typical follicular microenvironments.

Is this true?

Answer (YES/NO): NO